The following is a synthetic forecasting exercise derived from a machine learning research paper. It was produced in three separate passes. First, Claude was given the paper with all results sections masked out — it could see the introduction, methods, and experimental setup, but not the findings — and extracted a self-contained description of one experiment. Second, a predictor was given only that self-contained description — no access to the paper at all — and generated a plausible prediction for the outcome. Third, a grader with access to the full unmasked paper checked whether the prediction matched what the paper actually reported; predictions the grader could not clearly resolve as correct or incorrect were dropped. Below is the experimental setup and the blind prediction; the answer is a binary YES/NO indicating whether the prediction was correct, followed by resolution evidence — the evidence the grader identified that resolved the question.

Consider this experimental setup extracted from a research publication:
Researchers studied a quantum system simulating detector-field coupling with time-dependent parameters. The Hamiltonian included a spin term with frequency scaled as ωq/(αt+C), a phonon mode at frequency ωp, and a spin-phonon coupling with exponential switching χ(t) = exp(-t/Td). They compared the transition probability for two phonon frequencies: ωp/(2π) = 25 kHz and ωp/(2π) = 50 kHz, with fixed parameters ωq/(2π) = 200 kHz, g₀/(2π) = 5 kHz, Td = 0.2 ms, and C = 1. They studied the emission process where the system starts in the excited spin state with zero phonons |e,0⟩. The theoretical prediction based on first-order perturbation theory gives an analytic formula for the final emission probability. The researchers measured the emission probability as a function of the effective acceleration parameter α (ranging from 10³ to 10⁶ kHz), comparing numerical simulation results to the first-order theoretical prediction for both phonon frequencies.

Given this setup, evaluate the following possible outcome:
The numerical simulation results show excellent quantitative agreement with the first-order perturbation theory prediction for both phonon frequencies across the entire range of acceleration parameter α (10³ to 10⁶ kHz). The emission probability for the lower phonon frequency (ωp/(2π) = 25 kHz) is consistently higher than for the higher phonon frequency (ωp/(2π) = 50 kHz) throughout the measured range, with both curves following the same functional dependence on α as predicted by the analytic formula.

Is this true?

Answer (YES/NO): NO